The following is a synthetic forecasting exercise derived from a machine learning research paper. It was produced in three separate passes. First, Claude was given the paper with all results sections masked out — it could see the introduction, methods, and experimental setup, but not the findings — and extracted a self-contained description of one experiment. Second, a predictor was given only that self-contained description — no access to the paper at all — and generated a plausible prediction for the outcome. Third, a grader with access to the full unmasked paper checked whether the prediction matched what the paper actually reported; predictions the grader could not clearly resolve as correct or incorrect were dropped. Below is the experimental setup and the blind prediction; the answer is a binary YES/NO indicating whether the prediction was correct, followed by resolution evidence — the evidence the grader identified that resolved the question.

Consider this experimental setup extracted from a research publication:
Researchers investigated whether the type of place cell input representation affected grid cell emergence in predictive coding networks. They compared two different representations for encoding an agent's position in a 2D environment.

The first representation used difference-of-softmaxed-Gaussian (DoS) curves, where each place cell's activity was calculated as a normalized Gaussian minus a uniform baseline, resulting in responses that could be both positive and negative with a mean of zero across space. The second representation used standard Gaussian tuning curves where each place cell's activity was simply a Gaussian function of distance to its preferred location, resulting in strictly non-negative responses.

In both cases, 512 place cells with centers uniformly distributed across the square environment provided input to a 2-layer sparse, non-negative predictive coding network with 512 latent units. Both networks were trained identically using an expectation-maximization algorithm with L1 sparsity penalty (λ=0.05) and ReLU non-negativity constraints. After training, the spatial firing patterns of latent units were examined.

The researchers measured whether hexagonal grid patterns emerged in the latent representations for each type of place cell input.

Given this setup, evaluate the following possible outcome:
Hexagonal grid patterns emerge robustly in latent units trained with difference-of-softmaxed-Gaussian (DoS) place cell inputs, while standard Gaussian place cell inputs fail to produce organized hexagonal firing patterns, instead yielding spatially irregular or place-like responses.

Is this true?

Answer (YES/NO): YES